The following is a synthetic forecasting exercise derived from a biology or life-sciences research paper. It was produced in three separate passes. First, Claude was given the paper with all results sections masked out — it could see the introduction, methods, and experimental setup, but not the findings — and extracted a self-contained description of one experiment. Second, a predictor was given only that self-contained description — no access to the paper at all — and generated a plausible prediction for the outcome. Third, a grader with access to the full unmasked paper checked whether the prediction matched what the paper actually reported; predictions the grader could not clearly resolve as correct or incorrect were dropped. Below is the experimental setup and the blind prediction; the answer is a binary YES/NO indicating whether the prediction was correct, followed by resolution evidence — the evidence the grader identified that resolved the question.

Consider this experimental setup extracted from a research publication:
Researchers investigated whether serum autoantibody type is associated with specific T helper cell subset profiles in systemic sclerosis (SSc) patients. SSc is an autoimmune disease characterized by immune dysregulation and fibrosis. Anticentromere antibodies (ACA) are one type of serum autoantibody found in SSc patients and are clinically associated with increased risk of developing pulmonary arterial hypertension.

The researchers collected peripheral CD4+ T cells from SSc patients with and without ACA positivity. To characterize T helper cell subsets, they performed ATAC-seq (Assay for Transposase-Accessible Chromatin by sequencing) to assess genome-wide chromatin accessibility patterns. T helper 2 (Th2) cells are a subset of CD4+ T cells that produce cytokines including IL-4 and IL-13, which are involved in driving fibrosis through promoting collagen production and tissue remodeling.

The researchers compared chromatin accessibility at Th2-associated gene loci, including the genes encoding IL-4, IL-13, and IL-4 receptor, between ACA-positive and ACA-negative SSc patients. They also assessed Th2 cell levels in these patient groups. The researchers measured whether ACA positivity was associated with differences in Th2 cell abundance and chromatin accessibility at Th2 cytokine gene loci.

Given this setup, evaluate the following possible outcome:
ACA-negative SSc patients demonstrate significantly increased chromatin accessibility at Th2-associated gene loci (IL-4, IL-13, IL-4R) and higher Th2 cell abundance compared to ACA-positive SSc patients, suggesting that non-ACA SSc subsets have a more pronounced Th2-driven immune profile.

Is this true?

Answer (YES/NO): NO